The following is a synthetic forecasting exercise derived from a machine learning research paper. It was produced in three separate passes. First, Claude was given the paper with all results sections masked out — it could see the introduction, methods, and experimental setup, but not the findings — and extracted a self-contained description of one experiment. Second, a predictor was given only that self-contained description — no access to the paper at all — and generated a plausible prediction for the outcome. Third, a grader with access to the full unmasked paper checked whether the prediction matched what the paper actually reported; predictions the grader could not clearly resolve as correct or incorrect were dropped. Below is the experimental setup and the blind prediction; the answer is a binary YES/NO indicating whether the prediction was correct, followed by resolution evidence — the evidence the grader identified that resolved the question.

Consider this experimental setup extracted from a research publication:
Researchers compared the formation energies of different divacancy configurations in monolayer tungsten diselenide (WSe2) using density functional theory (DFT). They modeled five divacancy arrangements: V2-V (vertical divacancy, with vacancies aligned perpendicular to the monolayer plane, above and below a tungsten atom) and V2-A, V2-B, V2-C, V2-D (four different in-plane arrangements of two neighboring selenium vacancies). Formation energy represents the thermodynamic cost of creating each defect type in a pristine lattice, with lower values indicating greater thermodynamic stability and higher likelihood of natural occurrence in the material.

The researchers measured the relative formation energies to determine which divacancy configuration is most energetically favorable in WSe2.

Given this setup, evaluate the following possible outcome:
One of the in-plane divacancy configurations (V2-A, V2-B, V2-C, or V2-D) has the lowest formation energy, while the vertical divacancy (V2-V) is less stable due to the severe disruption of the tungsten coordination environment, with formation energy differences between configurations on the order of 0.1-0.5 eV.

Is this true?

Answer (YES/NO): NO